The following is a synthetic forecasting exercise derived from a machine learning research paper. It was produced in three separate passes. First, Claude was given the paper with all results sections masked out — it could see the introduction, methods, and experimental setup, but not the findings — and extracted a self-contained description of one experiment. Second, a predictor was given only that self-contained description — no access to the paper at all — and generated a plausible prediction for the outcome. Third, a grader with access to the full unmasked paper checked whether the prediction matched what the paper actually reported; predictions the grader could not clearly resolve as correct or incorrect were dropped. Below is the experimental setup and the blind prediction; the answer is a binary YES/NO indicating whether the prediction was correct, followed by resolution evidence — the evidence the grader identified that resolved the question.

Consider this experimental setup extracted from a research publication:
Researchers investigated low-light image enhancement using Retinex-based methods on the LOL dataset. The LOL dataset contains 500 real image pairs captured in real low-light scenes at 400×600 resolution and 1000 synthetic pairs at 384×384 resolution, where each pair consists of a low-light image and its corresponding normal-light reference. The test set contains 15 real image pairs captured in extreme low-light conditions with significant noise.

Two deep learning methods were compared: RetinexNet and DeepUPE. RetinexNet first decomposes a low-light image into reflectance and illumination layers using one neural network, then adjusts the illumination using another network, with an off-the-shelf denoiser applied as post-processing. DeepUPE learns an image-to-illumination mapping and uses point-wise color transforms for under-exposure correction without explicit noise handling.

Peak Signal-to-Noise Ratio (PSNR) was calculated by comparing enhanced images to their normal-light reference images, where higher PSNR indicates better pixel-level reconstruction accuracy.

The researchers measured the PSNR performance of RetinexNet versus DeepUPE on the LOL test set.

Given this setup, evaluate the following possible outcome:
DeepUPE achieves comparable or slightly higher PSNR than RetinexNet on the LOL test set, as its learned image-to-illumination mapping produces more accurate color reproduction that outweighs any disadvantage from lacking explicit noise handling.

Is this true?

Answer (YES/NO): NO